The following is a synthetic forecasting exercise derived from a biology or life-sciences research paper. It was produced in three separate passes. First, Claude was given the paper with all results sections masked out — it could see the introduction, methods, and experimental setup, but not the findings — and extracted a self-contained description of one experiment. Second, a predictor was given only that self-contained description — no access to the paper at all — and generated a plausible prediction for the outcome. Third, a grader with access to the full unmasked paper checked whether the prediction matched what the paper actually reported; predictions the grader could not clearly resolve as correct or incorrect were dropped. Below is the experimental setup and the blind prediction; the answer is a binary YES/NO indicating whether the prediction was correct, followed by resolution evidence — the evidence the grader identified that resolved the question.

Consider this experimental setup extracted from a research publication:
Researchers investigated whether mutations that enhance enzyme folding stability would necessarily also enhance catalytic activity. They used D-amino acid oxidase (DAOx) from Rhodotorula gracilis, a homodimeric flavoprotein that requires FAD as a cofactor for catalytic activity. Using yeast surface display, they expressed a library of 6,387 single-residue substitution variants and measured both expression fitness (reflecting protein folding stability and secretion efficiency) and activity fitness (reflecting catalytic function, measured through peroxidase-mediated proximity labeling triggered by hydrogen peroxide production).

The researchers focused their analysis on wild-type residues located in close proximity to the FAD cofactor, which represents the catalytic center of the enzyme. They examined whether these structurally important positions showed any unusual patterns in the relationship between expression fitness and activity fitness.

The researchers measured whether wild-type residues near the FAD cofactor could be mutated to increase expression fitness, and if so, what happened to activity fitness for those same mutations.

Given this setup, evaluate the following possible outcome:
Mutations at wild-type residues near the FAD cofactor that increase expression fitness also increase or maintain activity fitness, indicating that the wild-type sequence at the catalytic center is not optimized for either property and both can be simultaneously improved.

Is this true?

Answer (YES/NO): NO